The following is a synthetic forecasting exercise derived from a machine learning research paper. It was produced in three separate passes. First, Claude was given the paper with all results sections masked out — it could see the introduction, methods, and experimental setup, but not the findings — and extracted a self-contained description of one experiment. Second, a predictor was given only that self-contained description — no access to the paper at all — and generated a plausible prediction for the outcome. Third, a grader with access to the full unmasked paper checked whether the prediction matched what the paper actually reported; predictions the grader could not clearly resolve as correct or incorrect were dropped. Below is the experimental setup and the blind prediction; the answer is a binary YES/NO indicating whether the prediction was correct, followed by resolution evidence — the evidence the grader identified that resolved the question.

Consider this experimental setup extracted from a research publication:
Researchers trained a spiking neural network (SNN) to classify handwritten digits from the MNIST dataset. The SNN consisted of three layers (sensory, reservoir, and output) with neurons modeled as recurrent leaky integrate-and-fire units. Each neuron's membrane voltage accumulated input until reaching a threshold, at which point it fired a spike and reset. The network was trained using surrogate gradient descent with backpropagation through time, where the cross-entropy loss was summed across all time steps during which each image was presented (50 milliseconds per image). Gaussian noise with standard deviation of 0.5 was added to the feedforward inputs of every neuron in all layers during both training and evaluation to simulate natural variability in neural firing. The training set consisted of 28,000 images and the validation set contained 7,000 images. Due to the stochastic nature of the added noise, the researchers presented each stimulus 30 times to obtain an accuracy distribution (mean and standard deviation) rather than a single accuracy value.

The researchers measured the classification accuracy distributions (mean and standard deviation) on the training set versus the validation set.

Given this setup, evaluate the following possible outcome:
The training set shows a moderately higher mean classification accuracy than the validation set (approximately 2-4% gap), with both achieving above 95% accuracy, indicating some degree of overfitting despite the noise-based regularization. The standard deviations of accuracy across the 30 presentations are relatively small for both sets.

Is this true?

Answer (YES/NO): NO